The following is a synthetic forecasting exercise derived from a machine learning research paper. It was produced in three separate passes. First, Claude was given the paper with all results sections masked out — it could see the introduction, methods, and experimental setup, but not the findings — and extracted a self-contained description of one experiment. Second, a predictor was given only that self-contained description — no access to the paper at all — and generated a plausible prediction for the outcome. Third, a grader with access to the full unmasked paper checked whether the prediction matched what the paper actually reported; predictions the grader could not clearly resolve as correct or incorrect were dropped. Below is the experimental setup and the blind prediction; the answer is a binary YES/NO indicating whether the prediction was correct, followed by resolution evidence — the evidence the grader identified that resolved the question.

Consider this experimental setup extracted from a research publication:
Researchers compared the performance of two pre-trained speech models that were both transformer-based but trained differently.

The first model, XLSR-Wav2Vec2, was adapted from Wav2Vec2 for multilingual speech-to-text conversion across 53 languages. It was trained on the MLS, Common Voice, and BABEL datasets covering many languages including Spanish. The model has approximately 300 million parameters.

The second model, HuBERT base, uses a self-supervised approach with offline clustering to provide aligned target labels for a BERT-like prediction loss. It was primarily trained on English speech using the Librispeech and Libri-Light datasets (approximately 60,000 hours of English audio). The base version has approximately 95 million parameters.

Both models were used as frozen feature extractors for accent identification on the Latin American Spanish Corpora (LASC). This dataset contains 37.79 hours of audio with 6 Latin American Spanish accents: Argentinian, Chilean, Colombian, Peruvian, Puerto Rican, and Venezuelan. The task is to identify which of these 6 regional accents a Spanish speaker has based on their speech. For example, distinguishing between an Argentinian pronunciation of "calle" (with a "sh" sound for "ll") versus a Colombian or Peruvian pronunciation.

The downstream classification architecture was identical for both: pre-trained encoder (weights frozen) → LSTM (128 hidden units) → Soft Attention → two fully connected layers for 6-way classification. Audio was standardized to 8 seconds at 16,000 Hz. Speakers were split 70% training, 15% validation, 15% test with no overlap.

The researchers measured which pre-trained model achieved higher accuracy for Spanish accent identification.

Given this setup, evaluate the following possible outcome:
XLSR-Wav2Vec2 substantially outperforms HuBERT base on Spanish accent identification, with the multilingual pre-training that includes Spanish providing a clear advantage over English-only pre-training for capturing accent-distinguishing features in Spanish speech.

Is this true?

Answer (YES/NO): YES